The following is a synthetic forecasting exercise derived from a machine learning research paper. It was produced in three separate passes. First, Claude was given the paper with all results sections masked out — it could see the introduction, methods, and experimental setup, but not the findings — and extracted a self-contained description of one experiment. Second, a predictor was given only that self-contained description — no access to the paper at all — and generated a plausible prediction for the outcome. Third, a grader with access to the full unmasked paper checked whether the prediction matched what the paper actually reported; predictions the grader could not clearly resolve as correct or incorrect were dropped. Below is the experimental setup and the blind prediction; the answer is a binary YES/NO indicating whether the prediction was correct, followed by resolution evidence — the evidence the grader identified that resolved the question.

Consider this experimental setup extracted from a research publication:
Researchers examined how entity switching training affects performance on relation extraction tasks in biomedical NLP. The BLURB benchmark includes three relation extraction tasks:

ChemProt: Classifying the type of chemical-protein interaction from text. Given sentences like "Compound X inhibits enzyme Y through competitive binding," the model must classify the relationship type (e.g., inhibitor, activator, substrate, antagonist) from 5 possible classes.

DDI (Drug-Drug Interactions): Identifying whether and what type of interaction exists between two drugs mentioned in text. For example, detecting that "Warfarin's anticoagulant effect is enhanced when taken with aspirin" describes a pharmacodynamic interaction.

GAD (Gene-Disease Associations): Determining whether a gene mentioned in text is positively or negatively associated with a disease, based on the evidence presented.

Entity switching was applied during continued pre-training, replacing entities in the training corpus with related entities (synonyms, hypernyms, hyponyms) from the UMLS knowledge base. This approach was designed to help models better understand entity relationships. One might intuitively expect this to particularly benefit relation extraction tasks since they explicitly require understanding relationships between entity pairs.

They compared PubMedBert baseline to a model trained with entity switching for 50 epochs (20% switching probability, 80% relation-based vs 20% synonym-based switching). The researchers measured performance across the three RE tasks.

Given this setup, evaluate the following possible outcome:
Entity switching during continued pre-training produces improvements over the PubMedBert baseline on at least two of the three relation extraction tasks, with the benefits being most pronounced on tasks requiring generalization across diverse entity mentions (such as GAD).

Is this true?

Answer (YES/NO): NO